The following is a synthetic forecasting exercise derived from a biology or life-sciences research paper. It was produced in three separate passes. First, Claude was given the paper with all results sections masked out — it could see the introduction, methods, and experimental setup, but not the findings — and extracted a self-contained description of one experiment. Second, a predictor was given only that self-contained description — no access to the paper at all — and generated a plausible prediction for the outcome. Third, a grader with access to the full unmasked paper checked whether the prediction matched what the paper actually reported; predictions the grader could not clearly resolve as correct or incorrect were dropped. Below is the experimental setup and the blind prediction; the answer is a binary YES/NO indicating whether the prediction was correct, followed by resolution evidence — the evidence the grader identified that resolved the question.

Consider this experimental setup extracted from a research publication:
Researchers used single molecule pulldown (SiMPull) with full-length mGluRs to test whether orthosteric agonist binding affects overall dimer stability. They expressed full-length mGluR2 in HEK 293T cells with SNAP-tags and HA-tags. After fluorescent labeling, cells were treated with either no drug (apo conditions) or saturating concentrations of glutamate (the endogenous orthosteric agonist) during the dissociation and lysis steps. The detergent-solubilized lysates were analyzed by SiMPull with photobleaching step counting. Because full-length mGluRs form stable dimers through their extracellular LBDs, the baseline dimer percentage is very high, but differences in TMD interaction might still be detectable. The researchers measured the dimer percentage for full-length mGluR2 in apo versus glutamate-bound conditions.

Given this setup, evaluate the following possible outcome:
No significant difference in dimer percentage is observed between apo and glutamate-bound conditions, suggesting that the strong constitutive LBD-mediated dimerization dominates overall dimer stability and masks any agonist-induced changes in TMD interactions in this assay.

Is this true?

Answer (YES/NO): YES